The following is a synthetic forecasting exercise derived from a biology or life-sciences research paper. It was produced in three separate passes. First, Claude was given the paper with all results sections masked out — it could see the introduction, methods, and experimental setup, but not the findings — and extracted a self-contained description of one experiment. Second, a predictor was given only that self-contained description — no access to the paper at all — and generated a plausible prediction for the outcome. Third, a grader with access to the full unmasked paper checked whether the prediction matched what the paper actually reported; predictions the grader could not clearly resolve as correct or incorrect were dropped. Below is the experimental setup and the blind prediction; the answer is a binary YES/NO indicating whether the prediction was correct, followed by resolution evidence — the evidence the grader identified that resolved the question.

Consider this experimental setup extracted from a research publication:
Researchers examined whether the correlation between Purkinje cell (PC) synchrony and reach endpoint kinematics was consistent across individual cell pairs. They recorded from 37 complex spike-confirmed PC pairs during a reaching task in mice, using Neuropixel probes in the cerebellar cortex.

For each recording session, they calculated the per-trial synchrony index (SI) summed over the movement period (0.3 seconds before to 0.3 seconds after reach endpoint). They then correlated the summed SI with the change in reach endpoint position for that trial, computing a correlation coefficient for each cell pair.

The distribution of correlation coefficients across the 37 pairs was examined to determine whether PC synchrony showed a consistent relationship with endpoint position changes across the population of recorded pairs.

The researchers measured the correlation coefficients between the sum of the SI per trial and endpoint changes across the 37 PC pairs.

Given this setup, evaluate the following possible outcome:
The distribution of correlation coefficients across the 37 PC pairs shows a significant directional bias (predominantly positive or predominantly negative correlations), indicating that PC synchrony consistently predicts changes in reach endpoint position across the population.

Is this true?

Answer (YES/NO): YES